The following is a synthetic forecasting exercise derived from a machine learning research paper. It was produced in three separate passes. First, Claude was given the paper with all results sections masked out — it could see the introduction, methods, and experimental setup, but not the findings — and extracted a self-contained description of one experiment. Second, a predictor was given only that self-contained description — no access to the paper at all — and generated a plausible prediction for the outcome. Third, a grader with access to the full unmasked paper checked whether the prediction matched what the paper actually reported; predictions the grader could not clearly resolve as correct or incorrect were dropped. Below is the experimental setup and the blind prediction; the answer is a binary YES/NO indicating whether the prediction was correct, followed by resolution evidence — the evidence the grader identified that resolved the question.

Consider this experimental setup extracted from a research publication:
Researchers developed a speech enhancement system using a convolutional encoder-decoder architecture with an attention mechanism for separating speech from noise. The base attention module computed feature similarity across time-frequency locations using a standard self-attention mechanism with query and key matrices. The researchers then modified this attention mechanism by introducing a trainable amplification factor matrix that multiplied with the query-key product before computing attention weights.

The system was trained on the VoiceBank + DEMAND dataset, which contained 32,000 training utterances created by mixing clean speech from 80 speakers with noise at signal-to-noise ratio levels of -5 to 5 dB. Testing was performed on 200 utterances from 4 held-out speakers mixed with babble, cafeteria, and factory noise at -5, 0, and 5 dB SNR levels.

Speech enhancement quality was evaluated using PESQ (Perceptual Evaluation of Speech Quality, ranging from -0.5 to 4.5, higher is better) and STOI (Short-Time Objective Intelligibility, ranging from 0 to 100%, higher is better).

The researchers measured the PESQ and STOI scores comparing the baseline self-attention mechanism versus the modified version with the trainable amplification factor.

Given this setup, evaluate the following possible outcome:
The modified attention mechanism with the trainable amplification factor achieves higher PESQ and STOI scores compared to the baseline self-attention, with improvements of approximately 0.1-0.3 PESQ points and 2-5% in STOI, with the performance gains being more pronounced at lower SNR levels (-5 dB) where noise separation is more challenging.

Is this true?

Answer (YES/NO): NO